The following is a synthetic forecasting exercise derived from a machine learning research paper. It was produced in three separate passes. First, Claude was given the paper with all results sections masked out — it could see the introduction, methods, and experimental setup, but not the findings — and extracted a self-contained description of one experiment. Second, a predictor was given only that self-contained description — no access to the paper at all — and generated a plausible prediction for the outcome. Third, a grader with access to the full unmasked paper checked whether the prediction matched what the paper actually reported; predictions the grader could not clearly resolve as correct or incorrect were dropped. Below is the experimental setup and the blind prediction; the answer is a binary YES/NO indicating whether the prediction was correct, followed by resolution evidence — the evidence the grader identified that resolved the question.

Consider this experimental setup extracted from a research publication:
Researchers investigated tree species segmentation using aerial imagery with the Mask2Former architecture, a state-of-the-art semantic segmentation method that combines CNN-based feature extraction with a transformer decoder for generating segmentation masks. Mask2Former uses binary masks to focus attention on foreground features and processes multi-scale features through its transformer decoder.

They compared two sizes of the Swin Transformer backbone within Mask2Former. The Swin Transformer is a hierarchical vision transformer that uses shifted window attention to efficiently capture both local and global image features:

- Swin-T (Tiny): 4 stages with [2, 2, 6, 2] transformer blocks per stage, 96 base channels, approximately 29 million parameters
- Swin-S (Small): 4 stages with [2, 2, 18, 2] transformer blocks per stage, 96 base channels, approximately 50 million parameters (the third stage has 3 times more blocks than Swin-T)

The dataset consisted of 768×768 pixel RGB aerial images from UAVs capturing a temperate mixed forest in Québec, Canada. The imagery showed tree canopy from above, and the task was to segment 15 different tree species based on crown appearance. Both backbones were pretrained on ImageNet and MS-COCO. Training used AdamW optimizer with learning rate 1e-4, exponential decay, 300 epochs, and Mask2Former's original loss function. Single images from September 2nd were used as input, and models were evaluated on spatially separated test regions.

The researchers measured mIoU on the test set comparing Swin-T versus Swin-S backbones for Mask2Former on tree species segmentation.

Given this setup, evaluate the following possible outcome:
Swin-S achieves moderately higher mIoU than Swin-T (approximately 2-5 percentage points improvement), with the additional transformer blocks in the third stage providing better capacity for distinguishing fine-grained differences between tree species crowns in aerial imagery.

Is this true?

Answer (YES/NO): NO